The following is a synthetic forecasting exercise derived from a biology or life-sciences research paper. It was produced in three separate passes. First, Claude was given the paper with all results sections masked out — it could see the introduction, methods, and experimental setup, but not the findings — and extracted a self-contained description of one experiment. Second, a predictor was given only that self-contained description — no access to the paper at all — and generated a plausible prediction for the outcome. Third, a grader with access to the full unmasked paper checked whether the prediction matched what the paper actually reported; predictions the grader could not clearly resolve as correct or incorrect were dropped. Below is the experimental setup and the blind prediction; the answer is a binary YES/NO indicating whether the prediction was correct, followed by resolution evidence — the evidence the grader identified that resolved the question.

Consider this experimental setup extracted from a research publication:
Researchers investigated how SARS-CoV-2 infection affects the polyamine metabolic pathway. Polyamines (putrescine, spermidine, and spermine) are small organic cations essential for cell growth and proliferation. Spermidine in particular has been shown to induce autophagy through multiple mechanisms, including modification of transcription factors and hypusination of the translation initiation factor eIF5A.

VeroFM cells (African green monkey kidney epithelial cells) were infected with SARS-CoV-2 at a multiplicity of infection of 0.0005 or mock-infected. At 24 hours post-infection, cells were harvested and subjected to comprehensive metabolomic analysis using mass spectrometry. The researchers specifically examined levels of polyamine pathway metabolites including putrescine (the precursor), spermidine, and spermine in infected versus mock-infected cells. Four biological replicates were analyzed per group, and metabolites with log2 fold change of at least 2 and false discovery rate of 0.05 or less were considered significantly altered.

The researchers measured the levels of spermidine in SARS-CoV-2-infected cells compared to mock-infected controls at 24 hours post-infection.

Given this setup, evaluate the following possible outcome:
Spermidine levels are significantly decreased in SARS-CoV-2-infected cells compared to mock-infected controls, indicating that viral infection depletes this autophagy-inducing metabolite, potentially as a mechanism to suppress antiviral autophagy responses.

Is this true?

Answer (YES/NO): YES